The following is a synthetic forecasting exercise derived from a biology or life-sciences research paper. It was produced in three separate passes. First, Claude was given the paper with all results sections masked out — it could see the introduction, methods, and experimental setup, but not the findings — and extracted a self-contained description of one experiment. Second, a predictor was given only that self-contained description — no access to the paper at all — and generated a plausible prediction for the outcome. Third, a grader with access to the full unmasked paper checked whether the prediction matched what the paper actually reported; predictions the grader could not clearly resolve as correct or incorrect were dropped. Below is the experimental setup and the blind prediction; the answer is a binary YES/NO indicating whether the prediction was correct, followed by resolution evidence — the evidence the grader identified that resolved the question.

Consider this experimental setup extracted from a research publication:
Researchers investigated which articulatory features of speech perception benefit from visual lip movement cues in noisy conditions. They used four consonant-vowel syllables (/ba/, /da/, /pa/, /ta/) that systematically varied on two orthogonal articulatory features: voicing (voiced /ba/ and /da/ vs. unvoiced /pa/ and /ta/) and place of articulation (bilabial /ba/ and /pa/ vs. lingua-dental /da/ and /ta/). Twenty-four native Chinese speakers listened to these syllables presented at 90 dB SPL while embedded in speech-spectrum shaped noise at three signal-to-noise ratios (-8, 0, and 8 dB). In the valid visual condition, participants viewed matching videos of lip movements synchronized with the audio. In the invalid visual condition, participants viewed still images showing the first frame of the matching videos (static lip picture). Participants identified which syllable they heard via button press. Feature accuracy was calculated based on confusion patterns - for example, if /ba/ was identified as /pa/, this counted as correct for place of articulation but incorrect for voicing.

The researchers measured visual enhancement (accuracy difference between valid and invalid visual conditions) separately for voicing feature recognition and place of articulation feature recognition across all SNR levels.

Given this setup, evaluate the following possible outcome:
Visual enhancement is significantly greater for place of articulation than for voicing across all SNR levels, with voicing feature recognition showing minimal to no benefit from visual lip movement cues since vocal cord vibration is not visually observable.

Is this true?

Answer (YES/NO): YES